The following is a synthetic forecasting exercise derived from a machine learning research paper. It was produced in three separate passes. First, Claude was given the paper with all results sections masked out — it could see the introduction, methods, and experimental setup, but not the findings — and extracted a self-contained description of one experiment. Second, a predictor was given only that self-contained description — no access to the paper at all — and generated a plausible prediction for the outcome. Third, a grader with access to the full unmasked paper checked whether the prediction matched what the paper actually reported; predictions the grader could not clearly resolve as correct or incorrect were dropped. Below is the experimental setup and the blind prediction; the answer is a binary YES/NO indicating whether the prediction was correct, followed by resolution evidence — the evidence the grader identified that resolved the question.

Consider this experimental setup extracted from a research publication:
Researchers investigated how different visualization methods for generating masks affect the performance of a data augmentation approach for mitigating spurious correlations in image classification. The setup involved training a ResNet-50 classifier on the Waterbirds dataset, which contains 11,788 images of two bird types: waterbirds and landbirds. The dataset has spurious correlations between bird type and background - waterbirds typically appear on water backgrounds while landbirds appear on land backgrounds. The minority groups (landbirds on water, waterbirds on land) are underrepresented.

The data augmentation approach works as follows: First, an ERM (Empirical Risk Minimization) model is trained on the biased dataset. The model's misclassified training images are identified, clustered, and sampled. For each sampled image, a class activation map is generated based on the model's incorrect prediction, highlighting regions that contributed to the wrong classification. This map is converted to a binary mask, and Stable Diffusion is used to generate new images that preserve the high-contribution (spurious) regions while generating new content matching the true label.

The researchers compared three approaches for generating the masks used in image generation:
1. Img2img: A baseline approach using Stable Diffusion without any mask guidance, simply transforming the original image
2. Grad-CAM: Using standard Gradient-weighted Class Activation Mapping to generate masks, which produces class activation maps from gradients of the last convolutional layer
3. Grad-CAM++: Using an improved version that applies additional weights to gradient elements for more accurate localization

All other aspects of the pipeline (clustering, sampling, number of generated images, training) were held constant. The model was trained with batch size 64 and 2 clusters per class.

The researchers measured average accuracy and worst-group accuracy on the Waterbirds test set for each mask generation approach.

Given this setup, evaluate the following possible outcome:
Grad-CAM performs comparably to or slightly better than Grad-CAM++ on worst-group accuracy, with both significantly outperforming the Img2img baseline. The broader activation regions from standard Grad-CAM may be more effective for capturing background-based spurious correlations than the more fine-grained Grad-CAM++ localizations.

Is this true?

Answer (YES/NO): NO